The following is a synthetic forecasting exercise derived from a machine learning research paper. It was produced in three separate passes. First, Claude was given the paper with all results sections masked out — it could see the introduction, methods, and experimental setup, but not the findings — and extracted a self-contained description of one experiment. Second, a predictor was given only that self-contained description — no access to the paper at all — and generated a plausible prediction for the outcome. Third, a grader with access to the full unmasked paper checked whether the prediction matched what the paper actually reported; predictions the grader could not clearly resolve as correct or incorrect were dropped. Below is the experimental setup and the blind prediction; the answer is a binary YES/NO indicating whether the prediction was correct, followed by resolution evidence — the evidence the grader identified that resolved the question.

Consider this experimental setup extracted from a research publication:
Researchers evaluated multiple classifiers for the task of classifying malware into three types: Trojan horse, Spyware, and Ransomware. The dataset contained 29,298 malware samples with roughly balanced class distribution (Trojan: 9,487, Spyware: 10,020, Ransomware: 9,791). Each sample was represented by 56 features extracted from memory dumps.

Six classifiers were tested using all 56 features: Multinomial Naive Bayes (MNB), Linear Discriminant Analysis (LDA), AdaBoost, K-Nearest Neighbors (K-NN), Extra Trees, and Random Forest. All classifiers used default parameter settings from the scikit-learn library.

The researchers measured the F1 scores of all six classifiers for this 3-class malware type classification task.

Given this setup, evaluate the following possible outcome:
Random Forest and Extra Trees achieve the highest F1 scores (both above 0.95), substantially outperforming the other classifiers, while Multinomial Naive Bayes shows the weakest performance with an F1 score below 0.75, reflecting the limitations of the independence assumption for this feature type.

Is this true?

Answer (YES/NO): NO